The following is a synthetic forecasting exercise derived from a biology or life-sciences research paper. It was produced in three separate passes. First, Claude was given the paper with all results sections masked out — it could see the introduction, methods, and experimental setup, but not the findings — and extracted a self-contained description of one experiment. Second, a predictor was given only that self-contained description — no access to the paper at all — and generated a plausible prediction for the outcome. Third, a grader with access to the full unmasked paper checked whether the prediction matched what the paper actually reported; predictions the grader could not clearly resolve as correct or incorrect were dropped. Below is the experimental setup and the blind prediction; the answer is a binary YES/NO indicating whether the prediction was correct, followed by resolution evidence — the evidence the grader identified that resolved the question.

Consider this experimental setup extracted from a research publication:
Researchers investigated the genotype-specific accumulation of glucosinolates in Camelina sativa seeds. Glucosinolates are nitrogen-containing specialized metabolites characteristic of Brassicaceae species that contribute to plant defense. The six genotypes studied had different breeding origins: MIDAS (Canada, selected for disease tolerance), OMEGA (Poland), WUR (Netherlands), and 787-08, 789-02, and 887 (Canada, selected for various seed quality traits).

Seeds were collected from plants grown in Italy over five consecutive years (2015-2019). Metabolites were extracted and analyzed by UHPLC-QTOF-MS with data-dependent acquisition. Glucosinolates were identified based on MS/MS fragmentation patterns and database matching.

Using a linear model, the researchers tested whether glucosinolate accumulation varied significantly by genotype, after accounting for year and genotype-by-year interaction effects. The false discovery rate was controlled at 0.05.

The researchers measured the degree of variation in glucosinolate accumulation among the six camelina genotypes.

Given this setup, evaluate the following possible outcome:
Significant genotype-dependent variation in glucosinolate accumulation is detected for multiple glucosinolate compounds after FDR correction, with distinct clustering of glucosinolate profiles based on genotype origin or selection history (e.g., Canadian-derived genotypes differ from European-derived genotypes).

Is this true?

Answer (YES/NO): NO